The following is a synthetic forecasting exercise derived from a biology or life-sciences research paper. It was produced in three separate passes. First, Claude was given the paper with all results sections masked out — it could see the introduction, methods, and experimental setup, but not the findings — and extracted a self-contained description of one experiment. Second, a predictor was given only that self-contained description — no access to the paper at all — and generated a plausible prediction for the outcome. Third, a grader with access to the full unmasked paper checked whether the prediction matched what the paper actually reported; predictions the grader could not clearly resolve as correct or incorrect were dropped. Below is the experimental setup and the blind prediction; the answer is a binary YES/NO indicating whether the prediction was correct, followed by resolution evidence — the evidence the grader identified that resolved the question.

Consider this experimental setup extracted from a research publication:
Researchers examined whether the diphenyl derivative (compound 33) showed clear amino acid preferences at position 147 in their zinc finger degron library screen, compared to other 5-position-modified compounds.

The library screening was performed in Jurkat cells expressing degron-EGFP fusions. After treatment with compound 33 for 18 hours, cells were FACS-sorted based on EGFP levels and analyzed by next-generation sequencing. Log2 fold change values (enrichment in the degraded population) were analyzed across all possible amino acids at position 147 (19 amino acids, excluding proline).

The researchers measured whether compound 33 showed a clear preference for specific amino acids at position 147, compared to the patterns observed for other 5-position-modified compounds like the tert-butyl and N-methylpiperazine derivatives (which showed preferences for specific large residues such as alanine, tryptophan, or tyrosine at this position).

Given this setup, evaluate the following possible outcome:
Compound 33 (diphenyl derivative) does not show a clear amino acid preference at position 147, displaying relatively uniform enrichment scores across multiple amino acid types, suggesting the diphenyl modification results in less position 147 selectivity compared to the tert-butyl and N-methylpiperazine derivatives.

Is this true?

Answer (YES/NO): YES